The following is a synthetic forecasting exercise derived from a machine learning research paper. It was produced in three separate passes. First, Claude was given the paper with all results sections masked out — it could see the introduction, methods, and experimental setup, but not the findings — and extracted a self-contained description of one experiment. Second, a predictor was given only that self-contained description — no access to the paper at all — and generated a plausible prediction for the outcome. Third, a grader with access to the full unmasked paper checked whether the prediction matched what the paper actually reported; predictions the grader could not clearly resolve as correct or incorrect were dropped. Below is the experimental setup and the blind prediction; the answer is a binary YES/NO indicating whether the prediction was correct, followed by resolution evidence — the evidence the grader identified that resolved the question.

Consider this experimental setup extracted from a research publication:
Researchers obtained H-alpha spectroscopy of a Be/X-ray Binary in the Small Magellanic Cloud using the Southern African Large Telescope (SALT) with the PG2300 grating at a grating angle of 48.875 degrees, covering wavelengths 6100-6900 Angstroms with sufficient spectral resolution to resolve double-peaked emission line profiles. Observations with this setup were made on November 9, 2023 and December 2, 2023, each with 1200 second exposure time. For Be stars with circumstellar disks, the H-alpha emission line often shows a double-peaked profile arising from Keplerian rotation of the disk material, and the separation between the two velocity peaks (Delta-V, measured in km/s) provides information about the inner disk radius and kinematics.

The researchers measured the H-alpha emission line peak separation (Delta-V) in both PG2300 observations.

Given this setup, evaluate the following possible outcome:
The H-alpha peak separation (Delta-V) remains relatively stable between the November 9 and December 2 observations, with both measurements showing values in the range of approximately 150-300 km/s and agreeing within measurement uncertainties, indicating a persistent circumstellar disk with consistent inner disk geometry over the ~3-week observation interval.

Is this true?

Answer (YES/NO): NO